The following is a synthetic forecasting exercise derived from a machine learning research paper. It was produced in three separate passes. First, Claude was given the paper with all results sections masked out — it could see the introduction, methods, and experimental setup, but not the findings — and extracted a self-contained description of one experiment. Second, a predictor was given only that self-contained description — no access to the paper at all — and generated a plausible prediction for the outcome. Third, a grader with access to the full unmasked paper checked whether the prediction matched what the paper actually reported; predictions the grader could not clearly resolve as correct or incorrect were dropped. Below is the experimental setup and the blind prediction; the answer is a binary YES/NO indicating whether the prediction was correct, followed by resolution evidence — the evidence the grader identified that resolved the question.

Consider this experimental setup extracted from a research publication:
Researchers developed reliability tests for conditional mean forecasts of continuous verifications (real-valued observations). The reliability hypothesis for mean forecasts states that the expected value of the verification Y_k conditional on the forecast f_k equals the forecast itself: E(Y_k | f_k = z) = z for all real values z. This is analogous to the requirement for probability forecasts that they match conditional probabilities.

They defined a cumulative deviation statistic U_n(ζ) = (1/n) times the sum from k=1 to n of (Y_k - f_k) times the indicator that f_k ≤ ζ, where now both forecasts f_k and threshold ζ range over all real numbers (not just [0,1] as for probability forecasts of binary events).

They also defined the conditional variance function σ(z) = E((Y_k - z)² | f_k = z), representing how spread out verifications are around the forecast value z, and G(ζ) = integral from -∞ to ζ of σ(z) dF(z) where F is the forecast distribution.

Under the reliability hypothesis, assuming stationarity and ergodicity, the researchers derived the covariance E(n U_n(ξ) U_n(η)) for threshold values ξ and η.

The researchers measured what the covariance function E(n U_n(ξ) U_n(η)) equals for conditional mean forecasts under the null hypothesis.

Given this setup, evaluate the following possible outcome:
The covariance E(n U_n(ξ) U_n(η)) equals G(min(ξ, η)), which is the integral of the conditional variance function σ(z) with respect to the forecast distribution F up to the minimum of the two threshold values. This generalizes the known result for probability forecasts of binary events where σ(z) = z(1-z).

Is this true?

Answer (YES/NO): YES